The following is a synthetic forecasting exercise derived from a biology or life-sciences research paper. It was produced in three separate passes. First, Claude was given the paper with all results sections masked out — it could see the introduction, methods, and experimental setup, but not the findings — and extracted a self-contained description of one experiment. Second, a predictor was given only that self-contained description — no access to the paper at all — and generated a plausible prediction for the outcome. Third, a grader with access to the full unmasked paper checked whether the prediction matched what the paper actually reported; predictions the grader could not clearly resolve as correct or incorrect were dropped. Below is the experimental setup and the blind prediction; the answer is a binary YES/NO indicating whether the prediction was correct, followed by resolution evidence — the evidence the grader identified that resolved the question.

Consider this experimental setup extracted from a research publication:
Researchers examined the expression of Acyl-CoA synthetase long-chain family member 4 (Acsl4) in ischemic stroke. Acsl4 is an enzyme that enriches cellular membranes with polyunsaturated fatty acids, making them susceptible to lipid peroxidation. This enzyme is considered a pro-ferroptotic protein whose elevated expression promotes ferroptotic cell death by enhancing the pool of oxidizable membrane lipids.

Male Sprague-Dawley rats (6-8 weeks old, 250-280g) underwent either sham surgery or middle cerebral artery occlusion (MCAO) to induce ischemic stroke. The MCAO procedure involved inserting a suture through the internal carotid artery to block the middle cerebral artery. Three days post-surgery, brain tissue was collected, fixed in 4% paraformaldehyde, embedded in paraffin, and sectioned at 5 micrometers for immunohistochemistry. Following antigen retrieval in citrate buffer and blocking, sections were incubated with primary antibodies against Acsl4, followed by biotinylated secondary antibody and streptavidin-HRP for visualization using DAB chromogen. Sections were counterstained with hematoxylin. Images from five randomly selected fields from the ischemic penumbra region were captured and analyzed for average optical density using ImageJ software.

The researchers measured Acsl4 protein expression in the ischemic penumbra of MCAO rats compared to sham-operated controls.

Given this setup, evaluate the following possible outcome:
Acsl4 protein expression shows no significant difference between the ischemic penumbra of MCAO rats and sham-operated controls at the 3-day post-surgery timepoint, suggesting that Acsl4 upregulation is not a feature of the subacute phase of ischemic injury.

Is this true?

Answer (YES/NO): NO